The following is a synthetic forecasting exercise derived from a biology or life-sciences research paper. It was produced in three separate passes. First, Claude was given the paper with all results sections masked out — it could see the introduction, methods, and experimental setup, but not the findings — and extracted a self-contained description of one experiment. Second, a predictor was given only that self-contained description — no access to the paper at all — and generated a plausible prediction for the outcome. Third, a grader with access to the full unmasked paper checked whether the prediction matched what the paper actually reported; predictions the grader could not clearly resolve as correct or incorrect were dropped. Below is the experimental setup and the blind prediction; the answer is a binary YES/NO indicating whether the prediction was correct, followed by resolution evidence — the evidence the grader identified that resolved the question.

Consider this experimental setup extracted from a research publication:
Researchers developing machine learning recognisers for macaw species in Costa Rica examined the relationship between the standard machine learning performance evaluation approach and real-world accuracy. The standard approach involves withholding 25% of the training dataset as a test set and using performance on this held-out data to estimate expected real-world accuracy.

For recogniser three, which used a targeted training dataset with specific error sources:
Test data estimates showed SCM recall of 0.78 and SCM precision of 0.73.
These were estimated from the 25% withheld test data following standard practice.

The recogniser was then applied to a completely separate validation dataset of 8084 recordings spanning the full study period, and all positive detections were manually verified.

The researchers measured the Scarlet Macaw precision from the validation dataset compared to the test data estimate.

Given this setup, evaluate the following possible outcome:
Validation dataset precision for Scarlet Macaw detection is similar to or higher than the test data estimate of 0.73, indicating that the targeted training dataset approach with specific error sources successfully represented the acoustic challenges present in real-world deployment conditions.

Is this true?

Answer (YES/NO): NO